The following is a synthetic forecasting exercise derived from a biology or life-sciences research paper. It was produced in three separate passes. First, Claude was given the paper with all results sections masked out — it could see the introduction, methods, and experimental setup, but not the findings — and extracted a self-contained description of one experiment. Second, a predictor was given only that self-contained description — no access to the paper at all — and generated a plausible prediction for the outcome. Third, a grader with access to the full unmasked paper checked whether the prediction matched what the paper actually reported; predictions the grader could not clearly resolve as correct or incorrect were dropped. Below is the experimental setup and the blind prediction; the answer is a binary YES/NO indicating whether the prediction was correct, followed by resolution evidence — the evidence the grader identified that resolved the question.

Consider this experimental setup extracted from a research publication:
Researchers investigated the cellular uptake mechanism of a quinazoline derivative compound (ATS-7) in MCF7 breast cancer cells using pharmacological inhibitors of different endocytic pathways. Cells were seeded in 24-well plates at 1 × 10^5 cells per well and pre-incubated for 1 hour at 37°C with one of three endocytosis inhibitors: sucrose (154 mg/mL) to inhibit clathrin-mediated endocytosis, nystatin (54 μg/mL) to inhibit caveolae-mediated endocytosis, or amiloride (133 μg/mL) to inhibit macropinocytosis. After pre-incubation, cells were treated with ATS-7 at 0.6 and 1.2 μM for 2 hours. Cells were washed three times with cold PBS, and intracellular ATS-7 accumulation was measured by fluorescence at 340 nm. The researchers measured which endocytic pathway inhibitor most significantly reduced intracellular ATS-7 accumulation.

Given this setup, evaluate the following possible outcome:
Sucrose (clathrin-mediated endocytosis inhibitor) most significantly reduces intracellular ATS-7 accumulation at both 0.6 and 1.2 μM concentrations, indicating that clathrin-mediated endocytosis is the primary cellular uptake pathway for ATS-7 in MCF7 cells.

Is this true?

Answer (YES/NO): YES